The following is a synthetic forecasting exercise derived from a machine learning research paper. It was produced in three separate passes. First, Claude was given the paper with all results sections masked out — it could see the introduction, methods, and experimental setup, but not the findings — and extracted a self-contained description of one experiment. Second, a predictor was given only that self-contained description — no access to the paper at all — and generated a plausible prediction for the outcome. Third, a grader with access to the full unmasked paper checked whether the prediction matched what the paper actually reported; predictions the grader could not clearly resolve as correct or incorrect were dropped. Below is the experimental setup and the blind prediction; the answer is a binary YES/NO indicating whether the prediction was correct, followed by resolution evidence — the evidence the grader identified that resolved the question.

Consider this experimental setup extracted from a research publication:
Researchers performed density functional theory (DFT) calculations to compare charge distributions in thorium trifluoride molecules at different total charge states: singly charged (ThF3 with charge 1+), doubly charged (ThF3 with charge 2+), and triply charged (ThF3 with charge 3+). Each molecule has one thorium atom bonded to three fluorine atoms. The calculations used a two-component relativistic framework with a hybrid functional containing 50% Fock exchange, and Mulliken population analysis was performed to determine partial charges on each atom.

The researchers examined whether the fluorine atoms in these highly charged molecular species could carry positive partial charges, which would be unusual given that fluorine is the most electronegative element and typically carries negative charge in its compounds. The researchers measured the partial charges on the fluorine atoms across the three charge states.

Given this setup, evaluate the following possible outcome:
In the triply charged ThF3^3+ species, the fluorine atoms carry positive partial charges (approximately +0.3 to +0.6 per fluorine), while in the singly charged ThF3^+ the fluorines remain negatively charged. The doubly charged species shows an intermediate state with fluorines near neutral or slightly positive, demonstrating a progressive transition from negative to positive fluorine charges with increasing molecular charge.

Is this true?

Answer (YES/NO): NO